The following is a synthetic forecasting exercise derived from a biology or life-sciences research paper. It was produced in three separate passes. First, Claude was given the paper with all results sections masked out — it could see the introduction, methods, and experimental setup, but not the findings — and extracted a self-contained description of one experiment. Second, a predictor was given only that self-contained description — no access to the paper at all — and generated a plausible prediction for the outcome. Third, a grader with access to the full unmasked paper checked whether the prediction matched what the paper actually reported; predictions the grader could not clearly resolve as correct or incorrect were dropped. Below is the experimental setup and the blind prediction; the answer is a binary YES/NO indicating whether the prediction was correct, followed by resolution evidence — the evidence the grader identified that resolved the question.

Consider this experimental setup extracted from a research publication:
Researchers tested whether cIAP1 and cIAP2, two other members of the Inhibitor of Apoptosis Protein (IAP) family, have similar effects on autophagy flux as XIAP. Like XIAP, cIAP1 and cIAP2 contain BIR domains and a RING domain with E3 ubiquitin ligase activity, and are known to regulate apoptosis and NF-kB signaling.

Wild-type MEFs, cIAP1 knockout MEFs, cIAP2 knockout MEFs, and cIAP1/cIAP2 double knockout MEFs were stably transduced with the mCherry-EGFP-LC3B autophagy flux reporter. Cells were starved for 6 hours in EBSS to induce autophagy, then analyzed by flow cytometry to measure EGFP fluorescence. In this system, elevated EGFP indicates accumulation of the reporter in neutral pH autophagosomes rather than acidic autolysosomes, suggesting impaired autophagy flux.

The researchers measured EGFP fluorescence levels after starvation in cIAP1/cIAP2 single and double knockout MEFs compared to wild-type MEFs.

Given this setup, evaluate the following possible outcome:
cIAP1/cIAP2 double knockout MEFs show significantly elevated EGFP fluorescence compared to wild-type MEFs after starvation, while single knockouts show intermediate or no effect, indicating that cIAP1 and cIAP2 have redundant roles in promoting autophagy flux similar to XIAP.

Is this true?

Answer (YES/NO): YES